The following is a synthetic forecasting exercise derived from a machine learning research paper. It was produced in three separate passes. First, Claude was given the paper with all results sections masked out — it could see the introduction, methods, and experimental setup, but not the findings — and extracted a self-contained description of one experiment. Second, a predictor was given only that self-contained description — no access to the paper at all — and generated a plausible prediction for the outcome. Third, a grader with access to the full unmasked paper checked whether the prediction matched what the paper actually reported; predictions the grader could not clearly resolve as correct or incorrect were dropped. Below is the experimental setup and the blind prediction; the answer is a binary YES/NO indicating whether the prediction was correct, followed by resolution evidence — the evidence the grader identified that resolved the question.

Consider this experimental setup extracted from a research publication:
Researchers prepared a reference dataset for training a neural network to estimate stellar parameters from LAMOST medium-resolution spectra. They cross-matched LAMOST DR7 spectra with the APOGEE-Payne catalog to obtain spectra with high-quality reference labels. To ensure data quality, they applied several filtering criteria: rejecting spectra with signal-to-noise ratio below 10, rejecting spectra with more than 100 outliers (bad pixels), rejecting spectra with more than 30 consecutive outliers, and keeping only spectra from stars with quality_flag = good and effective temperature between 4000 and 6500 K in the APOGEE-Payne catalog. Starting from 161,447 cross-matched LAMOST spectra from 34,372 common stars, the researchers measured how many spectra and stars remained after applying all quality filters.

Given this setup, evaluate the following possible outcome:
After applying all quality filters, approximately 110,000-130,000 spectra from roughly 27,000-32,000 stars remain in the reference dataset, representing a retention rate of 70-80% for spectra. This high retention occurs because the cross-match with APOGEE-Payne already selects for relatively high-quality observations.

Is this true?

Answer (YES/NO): YES